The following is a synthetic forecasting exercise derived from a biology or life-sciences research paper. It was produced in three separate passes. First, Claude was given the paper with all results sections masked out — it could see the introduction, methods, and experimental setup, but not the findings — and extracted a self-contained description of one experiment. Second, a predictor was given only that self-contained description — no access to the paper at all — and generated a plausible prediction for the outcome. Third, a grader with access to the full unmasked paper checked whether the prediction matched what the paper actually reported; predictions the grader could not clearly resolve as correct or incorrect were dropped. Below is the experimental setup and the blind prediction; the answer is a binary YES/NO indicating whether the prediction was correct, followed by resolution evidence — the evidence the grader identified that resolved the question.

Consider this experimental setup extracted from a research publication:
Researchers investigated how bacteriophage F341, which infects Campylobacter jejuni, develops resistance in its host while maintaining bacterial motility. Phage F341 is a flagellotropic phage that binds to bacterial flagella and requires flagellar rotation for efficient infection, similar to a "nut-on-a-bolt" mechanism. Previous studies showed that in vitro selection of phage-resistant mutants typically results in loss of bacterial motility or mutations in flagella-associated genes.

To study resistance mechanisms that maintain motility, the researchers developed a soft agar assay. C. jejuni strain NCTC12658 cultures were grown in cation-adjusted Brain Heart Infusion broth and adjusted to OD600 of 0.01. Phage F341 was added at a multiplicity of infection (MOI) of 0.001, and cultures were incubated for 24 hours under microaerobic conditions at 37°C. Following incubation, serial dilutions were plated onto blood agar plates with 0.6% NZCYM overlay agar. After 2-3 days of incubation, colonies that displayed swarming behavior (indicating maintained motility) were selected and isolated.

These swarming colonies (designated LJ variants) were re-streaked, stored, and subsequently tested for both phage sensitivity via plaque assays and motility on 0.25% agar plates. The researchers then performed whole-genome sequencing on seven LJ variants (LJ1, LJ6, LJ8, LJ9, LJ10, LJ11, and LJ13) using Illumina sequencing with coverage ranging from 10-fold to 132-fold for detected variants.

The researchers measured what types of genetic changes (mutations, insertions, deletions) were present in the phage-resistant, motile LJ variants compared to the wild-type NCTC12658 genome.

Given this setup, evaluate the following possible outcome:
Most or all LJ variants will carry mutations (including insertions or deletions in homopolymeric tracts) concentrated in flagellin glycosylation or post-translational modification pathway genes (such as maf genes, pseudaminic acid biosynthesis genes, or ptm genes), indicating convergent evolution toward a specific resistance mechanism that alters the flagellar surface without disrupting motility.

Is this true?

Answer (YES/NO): NO